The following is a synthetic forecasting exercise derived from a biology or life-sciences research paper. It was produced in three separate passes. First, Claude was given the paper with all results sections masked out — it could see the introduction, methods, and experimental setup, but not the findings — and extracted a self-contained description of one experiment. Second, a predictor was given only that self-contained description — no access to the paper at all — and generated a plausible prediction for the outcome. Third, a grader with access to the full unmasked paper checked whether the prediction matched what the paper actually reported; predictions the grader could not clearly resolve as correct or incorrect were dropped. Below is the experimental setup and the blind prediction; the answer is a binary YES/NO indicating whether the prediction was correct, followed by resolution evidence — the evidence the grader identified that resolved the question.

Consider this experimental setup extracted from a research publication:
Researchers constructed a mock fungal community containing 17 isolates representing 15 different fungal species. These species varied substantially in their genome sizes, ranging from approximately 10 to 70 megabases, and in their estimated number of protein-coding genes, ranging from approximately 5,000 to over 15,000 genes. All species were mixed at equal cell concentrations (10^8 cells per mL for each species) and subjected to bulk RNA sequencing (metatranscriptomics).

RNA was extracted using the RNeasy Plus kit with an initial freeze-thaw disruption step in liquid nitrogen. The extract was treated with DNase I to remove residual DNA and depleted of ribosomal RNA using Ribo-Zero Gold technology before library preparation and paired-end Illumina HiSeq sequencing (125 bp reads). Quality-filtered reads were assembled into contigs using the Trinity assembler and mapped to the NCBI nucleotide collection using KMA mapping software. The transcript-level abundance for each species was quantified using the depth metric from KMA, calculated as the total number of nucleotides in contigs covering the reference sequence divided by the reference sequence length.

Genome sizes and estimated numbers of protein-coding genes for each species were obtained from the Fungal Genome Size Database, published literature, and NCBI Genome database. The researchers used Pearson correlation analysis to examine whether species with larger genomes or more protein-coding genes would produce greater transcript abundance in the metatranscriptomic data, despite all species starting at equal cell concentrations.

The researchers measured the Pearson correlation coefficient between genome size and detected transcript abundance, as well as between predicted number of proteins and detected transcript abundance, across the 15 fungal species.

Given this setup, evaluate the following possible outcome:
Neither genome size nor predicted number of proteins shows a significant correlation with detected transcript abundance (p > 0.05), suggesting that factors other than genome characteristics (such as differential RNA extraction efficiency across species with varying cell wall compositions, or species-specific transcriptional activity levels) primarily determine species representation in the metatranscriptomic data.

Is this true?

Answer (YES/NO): YES